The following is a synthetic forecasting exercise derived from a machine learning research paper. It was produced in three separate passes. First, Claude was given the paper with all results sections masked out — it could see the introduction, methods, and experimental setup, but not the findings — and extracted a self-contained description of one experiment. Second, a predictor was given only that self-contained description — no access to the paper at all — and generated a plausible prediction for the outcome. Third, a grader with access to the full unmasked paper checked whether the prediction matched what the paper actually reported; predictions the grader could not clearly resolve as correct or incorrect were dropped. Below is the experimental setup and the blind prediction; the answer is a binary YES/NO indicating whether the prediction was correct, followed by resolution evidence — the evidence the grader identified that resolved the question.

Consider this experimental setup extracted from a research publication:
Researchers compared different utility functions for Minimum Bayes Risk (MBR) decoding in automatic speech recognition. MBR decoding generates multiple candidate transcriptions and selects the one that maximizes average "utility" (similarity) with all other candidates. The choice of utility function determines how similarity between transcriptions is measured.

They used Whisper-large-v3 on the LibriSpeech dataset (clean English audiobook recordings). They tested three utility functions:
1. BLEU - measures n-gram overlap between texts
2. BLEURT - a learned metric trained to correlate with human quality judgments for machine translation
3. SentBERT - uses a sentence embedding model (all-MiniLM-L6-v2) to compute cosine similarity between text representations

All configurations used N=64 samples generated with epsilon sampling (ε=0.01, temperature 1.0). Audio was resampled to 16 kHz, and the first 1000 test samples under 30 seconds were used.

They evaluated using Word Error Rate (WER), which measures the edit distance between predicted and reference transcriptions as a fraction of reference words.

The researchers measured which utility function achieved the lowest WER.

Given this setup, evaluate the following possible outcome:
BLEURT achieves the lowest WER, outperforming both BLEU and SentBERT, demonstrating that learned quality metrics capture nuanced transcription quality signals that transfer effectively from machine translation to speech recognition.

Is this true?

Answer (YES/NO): NO